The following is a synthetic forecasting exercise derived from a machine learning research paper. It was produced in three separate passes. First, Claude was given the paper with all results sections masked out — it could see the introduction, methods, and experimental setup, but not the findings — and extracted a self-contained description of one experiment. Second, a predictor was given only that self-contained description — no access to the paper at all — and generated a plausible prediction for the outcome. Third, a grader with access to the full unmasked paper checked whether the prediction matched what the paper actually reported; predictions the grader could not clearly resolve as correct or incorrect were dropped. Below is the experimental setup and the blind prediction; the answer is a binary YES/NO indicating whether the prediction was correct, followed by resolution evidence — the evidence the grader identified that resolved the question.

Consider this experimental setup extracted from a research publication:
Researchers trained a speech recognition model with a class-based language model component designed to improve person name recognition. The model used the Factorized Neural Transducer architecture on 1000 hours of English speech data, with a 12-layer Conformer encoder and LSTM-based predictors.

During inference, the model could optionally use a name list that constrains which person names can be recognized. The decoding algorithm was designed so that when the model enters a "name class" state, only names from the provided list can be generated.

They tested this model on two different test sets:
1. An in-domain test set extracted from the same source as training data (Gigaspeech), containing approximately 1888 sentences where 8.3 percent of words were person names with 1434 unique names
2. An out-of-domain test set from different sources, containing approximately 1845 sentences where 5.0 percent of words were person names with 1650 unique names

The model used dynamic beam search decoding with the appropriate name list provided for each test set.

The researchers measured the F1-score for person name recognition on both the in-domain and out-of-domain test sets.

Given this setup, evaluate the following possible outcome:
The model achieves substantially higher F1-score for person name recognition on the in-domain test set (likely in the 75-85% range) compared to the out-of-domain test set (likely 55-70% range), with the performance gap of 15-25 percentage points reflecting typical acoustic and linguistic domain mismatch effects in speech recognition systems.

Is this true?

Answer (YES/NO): NO